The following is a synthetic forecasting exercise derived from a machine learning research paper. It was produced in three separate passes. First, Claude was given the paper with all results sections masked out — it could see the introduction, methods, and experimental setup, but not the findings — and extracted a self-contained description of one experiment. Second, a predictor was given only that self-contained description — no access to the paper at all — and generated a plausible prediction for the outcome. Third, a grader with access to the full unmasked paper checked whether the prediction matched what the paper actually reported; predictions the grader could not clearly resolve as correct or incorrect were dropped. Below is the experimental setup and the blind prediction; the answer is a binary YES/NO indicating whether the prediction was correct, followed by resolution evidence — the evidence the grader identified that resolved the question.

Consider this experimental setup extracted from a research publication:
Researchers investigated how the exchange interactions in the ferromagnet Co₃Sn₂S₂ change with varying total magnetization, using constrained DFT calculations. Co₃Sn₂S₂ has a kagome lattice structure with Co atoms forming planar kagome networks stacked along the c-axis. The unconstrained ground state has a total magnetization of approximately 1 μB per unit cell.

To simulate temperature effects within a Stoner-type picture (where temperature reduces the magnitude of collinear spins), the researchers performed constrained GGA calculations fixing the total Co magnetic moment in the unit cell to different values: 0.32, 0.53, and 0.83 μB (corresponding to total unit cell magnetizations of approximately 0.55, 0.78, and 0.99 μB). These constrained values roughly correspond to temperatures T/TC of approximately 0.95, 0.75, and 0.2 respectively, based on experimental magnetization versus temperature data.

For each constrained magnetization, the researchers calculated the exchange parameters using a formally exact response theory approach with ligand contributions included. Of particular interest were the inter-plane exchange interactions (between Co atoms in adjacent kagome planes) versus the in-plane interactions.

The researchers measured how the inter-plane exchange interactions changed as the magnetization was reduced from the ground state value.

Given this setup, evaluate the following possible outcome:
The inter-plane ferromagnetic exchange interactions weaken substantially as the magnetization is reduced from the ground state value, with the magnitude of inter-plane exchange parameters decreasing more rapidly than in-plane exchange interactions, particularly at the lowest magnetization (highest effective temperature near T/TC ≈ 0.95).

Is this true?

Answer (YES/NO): YES